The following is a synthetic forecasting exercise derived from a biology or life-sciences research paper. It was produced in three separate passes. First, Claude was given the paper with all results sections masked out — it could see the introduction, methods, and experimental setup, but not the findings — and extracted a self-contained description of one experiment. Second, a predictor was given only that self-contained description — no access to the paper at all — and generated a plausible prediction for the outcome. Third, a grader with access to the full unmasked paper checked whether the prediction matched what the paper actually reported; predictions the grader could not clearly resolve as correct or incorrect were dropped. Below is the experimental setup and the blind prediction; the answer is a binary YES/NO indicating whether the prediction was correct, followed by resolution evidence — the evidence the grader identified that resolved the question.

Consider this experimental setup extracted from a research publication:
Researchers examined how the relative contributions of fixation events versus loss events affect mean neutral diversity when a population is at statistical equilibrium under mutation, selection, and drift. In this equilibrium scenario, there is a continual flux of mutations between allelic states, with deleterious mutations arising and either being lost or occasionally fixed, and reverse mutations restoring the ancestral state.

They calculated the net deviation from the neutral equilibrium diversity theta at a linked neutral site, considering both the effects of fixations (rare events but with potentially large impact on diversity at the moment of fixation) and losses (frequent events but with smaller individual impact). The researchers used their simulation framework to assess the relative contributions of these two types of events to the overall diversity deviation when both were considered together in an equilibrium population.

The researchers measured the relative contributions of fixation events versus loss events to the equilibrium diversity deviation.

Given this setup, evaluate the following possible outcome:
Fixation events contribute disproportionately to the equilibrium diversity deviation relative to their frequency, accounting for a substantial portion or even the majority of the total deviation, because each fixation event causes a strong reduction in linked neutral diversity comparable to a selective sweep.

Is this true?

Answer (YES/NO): NO